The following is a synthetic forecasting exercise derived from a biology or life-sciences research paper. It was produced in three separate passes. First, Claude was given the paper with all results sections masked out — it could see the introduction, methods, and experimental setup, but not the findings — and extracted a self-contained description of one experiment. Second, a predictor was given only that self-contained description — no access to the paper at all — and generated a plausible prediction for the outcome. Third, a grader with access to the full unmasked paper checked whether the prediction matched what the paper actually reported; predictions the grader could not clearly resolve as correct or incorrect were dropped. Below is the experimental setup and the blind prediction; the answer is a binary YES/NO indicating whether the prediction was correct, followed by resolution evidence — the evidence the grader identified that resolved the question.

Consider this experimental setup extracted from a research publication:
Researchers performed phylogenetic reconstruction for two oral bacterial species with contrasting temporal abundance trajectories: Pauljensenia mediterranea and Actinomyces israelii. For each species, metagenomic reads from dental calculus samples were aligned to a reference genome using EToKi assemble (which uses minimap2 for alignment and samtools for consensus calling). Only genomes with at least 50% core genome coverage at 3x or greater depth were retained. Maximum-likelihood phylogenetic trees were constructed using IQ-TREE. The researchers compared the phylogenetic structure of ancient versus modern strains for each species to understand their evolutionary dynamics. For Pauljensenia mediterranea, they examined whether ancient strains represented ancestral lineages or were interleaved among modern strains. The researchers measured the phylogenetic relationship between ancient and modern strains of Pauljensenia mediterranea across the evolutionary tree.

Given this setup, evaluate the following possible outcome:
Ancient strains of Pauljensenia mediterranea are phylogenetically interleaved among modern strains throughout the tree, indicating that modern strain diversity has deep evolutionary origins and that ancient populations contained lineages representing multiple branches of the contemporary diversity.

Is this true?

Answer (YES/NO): NO